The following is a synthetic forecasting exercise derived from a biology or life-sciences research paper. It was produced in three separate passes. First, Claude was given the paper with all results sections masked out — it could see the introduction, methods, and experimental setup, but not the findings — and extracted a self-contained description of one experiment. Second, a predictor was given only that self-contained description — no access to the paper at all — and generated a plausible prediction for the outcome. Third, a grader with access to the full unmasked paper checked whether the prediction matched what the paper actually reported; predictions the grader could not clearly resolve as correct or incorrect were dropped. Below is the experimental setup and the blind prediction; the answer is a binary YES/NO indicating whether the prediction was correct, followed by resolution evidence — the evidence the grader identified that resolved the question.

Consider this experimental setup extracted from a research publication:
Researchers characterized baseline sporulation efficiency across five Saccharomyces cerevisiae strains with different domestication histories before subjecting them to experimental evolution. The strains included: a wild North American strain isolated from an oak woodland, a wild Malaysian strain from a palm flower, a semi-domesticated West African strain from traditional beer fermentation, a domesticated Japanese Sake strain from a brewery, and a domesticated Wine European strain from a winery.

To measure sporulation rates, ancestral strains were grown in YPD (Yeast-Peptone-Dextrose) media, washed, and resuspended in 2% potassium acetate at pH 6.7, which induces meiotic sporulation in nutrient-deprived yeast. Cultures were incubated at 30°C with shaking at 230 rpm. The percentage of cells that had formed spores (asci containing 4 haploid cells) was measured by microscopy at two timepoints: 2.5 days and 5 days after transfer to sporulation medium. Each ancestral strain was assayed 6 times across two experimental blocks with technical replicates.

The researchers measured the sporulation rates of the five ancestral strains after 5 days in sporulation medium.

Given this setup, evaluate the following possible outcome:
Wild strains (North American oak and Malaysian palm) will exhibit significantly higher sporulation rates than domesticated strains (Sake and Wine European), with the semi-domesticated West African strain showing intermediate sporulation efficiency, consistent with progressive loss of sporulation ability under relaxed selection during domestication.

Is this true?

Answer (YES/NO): YES